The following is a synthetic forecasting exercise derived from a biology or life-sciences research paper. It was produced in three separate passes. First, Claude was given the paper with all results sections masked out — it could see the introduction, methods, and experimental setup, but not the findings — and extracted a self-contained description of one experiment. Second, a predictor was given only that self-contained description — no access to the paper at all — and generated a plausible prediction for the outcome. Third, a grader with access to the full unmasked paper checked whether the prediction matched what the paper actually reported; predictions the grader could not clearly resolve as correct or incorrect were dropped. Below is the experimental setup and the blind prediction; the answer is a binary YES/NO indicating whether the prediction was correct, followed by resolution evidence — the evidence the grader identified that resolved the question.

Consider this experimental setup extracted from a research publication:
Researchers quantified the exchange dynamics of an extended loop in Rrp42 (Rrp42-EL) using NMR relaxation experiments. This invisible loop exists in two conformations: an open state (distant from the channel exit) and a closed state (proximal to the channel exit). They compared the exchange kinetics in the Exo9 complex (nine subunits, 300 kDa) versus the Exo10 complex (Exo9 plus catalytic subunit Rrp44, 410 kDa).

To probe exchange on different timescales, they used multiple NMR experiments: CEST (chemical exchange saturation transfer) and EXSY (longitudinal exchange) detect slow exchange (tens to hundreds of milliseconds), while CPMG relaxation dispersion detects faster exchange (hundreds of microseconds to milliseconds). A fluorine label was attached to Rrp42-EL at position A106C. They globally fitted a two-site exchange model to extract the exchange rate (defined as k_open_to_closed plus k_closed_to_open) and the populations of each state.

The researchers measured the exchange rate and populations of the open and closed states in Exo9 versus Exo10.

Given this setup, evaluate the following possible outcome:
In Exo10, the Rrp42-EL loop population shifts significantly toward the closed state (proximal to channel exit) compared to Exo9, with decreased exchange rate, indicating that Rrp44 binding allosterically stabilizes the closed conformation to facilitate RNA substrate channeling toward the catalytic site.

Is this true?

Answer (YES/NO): NO